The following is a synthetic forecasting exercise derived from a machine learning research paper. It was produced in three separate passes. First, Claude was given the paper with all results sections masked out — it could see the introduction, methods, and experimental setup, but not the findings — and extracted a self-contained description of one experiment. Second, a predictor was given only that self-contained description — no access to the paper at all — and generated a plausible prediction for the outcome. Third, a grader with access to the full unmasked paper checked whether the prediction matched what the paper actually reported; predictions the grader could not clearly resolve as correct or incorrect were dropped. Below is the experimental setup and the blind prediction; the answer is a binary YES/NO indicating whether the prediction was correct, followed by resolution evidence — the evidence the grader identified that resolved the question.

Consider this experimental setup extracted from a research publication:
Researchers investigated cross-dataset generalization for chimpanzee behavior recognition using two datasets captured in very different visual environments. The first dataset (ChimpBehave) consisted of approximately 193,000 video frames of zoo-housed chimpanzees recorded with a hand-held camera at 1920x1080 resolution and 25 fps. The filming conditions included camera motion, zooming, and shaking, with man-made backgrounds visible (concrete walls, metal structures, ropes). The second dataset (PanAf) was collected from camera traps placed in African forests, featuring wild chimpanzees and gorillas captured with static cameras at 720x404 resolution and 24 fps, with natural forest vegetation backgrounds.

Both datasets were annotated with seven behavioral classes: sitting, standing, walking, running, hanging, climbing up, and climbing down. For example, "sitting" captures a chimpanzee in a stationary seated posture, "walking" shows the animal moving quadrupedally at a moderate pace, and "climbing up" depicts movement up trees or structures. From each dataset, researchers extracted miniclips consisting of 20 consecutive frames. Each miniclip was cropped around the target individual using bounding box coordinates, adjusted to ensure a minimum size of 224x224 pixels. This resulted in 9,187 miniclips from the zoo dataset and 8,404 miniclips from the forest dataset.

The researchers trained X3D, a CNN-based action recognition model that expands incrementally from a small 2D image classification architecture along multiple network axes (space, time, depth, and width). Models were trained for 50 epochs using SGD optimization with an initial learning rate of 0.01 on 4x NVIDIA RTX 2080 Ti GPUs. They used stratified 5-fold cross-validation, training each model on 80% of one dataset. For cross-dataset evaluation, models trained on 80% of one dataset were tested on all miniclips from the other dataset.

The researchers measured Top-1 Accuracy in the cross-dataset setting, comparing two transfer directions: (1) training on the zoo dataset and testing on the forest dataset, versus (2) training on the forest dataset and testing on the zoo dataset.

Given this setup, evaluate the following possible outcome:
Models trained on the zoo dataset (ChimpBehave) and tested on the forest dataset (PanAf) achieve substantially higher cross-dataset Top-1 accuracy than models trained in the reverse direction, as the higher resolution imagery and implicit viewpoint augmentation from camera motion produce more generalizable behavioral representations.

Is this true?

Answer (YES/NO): YES